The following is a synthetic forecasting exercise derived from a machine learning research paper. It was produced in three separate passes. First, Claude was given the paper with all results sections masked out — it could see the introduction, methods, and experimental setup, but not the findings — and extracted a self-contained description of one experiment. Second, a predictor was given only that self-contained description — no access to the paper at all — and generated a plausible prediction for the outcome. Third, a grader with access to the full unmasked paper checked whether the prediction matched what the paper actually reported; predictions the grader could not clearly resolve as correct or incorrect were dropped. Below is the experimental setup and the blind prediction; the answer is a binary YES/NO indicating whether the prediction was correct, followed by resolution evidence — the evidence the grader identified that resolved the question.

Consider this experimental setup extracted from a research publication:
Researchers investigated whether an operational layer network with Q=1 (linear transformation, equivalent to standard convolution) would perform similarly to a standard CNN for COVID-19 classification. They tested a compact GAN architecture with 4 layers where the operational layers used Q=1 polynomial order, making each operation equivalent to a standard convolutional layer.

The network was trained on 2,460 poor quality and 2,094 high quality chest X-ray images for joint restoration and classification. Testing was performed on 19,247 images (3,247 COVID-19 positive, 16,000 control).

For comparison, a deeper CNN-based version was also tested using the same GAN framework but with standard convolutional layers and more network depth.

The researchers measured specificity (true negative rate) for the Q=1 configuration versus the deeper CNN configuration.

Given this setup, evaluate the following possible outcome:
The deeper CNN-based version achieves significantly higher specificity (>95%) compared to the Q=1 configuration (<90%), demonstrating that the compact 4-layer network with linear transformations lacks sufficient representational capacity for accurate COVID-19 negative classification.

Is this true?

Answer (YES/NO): NO